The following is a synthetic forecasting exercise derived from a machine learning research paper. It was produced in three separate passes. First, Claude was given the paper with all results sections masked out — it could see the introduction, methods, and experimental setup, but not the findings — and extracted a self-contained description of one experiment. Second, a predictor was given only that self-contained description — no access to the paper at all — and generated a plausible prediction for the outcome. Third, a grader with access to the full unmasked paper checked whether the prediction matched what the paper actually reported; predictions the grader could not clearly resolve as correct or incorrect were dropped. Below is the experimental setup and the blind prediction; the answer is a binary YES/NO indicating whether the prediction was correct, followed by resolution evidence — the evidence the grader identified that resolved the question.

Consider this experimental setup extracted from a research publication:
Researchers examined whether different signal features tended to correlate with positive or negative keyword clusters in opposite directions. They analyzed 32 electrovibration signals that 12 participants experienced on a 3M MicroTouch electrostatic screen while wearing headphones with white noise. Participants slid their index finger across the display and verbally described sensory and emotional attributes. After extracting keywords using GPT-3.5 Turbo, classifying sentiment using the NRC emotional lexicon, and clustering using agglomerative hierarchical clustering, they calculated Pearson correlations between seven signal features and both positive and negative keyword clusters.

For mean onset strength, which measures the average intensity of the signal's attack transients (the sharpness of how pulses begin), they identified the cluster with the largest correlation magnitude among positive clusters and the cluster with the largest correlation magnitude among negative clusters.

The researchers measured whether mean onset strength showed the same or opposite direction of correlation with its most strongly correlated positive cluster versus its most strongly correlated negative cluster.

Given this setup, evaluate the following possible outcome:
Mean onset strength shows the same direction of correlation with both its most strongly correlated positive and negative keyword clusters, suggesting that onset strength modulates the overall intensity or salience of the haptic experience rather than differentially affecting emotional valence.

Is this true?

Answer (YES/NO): NO